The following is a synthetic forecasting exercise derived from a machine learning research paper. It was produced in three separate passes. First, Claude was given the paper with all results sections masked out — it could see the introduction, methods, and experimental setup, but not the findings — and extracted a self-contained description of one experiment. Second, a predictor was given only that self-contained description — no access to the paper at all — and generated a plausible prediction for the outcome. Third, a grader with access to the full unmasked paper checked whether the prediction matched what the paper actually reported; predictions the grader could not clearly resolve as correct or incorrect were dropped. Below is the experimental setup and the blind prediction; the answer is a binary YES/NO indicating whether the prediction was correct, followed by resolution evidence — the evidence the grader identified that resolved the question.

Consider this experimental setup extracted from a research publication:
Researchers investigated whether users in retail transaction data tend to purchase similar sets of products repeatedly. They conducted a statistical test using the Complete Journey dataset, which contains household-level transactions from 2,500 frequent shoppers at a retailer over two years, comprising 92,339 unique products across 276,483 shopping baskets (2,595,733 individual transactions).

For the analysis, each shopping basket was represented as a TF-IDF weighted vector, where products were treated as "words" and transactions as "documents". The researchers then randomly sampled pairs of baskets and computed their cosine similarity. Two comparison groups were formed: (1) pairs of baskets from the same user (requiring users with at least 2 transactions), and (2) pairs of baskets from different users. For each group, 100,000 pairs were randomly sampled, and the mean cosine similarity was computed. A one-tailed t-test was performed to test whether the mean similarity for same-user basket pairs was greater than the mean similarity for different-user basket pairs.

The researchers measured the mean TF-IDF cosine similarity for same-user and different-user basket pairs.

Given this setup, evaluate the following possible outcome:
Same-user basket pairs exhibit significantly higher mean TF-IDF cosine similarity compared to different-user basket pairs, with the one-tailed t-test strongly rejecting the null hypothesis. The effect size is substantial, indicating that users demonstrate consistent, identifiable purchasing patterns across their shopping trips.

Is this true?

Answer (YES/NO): YES